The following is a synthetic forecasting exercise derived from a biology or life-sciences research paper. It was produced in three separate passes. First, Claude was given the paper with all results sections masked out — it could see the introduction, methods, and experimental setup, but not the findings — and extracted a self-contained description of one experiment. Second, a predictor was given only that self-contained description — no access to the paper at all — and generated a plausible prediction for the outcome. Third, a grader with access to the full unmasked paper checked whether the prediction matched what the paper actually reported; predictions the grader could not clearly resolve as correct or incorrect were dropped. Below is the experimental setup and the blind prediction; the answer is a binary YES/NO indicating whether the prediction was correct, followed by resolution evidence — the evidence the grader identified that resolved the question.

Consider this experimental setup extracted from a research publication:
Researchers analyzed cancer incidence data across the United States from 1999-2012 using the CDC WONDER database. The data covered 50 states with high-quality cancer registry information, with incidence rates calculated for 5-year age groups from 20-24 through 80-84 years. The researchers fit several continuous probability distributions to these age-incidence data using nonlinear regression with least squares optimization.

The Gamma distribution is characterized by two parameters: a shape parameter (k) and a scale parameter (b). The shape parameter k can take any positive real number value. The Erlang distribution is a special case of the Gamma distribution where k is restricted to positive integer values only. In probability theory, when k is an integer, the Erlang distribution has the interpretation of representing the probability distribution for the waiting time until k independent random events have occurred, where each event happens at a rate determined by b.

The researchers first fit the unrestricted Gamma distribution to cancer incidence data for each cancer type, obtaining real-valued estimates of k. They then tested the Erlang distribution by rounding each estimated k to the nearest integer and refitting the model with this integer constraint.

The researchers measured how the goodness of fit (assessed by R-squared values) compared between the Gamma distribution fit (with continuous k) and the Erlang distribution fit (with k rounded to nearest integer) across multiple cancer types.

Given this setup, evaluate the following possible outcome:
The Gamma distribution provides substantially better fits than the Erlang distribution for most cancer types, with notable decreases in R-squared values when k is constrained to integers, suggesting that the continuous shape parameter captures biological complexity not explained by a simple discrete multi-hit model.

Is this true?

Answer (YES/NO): NO